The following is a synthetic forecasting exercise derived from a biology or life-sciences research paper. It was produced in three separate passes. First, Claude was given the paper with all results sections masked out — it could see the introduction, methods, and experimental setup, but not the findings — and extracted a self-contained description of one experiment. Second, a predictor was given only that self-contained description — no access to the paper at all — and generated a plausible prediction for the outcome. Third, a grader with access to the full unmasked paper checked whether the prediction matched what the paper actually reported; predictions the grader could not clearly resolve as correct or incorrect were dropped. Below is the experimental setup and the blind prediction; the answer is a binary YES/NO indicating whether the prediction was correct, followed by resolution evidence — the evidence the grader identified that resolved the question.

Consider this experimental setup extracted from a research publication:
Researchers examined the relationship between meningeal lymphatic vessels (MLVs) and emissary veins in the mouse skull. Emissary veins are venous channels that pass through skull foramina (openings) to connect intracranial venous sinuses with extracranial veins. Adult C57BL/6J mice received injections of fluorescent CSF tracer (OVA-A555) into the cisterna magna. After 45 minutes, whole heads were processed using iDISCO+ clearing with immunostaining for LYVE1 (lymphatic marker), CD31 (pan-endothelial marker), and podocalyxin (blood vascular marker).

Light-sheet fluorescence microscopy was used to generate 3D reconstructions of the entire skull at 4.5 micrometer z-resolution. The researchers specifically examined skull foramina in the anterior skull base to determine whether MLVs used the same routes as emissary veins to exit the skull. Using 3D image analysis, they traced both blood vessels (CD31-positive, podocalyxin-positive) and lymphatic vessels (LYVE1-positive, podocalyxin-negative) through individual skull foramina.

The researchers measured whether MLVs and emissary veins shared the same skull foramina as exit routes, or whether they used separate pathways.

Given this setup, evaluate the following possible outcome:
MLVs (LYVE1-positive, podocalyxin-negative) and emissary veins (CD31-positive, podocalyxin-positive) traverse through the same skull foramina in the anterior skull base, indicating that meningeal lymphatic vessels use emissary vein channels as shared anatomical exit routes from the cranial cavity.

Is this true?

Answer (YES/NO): YES